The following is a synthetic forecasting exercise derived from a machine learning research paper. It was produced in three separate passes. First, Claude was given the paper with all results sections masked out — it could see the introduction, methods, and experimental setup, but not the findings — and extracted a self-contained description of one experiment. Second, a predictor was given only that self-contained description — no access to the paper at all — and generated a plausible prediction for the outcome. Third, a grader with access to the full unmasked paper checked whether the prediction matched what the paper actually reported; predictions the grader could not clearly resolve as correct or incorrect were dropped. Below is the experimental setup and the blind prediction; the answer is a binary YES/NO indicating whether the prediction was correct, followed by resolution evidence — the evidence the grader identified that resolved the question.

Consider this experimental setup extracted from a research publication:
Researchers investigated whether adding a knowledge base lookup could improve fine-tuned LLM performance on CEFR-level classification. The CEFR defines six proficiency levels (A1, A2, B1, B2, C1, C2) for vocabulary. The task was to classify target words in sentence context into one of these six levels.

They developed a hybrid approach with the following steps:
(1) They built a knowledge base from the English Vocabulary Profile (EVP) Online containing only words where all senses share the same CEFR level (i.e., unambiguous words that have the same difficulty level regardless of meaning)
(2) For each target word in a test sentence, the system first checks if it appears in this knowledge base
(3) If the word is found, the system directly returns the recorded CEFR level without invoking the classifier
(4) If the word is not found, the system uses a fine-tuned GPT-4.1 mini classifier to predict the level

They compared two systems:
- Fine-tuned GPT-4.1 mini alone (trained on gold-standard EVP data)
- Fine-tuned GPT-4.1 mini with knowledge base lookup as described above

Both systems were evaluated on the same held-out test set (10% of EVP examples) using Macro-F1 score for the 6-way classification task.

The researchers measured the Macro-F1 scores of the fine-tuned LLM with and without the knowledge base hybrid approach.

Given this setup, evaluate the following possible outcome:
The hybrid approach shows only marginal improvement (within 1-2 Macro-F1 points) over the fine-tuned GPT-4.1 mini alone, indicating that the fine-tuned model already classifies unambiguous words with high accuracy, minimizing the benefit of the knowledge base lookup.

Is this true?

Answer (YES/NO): NO